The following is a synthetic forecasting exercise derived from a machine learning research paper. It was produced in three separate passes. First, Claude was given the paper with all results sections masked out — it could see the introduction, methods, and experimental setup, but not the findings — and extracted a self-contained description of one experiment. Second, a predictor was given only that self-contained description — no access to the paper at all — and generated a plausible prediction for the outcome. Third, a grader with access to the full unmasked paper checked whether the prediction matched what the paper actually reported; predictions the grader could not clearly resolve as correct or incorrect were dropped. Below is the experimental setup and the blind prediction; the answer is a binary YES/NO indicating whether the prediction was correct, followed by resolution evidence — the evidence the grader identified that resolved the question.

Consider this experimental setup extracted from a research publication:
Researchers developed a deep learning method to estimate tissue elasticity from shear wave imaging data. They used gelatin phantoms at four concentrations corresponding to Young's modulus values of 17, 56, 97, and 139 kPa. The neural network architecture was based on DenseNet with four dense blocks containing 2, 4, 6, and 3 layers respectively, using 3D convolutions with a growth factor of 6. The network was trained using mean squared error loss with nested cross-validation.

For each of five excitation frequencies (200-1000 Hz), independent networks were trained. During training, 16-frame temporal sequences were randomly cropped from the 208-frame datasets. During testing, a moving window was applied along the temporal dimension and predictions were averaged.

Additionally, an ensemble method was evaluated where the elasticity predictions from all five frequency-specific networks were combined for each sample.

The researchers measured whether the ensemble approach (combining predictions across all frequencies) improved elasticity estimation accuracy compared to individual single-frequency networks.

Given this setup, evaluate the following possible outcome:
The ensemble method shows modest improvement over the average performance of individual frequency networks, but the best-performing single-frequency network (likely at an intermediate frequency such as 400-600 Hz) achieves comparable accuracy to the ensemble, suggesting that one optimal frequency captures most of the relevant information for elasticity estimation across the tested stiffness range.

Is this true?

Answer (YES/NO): NO